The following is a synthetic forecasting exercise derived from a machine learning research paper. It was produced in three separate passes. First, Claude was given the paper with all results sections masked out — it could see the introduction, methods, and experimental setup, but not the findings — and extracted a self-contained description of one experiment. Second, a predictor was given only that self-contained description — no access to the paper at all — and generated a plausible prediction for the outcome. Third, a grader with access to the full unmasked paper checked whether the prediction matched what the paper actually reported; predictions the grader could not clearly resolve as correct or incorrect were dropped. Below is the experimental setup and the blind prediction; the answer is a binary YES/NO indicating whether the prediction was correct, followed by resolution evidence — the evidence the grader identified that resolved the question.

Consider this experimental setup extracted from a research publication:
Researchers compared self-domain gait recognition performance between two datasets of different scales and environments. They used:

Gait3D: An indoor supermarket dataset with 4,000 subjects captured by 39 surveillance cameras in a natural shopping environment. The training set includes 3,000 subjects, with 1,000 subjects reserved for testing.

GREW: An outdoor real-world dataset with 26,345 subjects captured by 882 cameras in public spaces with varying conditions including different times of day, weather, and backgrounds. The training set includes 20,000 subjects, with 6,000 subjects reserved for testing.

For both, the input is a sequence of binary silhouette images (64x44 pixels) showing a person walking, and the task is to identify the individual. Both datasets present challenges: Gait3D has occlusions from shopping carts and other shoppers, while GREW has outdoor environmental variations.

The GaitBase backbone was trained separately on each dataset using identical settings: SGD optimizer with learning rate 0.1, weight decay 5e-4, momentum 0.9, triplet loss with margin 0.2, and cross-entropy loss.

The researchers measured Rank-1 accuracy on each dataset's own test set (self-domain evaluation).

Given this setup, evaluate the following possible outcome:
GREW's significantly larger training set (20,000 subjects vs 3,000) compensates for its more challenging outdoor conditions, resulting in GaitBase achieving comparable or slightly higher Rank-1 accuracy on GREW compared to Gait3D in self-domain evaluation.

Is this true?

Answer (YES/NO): NO